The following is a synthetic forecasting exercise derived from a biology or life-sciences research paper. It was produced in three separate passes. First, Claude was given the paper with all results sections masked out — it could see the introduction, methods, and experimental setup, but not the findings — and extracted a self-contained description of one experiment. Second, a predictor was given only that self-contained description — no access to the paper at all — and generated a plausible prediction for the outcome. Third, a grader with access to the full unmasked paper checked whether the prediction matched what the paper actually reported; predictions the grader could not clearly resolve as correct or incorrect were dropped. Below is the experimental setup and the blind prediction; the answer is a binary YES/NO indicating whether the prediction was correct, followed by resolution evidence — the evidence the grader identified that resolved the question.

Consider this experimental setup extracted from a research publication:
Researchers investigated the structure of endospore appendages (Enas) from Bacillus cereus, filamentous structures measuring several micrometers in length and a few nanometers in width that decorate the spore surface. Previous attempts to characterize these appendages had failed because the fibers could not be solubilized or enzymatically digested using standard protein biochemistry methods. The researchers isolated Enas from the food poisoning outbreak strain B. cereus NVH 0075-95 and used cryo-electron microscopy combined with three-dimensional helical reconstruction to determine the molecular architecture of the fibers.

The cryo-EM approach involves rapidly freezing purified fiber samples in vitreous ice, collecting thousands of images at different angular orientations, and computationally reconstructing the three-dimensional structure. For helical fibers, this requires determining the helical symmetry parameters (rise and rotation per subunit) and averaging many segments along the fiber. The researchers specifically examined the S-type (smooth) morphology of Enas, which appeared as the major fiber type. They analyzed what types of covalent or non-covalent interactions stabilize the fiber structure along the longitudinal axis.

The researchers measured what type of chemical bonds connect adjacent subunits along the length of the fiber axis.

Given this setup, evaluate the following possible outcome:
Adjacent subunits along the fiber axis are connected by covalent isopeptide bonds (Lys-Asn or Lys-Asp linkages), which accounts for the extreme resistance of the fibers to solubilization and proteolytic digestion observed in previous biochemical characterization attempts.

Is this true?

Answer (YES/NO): NO